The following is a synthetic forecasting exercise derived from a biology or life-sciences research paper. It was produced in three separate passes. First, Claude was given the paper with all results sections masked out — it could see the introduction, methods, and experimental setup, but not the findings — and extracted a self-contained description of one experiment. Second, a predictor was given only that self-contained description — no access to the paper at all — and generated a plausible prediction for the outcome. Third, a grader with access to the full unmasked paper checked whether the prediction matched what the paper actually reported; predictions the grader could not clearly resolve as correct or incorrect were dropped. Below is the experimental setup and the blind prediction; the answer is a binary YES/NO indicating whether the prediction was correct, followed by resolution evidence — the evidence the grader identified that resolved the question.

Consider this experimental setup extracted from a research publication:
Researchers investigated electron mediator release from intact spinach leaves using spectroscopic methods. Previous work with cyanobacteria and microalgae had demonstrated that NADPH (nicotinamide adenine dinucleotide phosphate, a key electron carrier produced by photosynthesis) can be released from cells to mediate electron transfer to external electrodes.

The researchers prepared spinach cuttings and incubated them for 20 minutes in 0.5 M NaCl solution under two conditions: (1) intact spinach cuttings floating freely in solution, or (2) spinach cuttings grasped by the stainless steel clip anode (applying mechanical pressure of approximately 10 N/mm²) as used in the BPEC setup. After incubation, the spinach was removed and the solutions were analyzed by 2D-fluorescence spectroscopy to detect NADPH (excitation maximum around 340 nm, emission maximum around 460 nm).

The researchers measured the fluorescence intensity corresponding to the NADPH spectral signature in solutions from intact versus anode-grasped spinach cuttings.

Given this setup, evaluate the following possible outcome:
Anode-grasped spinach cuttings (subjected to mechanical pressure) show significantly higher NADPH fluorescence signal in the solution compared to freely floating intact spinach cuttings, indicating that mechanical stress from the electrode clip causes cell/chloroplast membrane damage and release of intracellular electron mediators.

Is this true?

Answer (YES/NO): NO